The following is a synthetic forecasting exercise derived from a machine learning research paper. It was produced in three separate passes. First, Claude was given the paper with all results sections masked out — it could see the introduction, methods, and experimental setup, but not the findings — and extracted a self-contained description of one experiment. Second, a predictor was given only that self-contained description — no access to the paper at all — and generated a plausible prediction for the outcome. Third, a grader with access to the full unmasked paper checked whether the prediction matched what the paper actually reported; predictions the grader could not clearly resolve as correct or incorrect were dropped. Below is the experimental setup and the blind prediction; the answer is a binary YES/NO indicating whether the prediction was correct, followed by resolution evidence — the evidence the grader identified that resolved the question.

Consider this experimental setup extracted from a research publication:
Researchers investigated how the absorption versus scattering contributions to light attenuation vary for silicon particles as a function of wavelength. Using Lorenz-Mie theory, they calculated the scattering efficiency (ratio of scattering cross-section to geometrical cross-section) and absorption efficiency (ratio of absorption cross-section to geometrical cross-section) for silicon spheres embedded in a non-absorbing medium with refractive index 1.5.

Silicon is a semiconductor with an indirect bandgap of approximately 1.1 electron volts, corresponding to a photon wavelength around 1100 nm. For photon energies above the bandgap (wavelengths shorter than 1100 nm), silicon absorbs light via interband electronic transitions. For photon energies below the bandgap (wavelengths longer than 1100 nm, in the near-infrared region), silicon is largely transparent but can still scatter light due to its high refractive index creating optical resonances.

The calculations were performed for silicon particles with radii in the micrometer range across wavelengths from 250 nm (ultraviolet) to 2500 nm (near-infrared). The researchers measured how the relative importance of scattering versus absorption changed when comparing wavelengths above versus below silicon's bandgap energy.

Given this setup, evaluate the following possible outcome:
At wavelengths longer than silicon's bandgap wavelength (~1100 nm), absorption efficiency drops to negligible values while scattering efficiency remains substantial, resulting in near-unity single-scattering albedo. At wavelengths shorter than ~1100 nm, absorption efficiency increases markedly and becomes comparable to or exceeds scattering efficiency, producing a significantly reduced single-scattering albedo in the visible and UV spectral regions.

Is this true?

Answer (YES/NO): YES